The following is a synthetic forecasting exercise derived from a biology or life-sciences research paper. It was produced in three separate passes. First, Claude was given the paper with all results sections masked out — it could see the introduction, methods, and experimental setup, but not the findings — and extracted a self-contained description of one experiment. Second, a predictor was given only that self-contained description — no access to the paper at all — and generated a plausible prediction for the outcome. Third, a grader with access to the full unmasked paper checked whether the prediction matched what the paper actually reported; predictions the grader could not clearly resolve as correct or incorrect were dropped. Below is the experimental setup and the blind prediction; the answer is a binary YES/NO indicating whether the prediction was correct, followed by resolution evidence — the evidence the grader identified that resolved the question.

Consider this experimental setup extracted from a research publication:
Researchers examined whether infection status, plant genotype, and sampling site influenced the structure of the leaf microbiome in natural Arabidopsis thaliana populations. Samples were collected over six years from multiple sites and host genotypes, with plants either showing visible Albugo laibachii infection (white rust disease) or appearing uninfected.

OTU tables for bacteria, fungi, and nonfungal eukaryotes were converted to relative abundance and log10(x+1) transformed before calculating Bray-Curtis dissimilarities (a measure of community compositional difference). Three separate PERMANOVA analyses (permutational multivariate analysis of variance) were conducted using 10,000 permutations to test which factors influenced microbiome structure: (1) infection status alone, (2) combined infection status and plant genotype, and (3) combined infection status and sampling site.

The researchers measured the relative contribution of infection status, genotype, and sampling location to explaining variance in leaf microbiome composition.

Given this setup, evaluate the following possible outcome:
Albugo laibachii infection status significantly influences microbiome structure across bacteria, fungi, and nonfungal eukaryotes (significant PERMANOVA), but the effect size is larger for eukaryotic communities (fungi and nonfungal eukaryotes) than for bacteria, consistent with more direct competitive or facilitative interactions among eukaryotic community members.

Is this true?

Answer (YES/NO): NO